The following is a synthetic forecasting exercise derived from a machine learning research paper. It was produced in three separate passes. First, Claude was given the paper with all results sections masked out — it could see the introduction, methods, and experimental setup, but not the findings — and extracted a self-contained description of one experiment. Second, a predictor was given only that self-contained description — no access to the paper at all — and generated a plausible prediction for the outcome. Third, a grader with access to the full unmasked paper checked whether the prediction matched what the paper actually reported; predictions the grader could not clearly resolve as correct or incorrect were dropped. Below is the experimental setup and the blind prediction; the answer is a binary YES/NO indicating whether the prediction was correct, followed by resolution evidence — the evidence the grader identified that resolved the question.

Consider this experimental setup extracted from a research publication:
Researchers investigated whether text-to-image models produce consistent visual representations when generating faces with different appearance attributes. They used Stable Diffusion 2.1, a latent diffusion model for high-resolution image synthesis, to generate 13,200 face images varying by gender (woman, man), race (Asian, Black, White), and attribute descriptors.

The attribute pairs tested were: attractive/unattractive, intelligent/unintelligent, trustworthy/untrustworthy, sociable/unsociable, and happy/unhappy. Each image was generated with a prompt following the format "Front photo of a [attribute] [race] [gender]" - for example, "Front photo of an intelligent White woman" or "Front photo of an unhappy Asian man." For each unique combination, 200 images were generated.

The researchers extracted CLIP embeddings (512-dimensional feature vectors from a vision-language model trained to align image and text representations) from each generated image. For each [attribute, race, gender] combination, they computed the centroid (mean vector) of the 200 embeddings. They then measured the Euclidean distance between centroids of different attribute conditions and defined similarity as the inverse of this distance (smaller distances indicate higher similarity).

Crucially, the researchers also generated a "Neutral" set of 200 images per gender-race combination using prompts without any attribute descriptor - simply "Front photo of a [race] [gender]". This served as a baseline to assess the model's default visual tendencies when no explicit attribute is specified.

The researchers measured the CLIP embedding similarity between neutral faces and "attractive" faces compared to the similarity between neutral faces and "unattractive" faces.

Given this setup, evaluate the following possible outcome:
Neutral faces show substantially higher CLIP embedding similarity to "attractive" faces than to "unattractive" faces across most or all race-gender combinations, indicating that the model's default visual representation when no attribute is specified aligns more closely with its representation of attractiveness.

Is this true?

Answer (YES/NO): NO